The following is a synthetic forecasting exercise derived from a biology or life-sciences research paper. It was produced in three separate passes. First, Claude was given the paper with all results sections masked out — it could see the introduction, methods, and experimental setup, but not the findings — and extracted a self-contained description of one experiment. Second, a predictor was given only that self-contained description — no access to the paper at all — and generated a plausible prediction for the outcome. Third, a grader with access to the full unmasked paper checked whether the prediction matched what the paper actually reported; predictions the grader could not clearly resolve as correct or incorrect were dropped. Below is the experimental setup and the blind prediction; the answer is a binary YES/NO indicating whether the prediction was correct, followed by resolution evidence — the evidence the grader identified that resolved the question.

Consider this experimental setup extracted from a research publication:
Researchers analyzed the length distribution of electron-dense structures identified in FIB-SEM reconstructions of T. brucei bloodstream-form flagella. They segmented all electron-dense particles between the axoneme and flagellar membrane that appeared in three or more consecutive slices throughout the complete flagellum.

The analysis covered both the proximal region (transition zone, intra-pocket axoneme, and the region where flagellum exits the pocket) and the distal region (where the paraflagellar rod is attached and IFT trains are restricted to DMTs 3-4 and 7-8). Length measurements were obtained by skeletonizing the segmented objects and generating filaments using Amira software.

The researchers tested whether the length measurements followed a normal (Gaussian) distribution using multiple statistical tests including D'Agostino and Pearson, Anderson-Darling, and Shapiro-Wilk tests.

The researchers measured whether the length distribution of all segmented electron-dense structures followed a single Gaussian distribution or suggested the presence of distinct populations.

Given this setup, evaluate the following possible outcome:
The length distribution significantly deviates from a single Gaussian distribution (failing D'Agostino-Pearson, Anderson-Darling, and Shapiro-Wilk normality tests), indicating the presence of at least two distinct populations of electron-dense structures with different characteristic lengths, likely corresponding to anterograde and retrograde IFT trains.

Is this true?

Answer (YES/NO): NO